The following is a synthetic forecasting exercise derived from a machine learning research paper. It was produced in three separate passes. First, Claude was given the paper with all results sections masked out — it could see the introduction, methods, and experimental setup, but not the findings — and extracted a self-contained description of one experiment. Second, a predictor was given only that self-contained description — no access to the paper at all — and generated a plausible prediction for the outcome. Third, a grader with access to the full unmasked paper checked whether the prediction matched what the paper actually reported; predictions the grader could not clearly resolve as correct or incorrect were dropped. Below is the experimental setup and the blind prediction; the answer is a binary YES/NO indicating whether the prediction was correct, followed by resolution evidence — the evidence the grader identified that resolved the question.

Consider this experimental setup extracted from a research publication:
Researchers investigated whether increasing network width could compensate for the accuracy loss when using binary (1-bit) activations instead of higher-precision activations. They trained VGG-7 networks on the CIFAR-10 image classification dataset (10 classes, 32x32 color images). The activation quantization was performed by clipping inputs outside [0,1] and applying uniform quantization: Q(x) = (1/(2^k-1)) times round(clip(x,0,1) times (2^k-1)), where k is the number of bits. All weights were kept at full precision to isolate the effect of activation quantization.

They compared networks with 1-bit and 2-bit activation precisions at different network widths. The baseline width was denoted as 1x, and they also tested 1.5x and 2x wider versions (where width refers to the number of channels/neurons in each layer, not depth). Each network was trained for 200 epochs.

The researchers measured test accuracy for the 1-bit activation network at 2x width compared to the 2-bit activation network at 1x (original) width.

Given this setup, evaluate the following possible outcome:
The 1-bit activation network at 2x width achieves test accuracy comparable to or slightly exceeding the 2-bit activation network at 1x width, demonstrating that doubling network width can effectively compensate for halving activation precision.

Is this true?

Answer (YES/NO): NO